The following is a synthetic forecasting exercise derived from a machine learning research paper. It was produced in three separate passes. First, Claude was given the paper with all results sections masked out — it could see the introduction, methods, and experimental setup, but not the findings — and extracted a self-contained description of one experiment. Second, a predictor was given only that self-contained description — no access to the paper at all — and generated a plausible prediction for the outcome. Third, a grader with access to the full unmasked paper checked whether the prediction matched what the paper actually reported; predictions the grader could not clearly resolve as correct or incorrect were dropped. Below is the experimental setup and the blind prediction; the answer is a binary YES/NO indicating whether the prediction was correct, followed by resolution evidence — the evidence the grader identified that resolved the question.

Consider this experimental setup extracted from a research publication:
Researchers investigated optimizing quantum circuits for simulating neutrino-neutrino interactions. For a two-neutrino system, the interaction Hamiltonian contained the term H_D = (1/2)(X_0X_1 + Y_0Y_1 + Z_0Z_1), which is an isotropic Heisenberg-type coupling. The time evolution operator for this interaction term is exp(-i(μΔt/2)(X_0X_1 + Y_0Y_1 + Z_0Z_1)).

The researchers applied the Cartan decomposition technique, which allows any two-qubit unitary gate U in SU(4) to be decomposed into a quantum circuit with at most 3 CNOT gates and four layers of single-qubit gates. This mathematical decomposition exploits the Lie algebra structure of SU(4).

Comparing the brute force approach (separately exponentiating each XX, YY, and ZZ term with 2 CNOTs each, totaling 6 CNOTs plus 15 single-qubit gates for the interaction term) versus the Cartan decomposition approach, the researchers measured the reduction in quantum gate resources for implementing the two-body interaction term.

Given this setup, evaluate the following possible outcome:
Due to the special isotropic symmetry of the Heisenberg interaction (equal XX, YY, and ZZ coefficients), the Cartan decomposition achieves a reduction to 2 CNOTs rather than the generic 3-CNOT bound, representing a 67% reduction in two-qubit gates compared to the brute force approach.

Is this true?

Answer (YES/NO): NO